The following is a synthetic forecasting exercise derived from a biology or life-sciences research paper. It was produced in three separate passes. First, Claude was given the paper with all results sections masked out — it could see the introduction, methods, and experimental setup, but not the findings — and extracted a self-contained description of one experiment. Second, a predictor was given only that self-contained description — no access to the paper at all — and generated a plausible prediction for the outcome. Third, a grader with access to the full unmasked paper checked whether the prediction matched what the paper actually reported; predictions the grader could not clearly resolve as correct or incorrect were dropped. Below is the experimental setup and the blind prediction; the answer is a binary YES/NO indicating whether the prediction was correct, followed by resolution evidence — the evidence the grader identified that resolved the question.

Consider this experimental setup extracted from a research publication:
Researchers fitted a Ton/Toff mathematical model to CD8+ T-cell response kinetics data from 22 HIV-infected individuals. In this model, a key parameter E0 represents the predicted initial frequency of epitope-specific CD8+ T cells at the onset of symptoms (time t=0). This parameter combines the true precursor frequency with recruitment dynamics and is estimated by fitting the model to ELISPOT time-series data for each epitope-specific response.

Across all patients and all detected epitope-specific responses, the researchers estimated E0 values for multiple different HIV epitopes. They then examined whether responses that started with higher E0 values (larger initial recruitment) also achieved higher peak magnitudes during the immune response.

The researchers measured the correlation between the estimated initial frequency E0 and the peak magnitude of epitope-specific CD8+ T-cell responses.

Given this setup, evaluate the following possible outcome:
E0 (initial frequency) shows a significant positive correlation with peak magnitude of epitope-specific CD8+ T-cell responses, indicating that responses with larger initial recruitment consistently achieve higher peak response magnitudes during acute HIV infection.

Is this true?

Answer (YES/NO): NO